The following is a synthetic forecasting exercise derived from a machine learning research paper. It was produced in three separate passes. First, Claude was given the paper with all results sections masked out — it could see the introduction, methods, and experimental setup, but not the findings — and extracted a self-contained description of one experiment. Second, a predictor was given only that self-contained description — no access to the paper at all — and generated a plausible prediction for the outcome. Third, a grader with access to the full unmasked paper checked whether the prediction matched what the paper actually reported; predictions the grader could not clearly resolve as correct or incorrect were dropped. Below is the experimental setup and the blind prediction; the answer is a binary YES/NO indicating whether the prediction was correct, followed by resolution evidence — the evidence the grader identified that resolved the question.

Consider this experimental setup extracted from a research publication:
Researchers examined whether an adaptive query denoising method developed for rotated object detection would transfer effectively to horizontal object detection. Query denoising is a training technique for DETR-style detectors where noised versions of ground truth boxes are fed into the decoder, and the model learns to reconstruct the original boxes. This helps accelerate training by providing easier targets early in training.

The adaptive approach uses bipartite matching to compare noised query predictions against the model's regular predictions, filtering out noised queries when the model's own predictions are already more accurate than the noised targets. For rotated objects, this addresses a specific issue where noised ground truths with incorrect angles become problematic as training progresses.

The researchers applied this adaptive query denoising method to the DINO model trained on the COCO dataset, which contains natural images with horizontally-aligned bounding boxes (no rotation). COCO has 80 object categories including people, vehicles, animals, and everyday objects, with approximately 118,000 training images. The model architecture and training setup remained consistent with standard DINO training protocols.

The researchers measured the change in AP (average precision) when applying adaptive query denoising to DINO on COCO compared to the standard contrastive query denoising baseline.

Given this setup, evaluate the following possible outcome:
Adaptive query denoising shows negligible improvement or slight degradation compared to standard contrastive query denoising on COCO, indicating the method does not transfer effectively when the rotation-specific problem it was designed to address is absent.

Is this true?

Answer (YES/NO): YES